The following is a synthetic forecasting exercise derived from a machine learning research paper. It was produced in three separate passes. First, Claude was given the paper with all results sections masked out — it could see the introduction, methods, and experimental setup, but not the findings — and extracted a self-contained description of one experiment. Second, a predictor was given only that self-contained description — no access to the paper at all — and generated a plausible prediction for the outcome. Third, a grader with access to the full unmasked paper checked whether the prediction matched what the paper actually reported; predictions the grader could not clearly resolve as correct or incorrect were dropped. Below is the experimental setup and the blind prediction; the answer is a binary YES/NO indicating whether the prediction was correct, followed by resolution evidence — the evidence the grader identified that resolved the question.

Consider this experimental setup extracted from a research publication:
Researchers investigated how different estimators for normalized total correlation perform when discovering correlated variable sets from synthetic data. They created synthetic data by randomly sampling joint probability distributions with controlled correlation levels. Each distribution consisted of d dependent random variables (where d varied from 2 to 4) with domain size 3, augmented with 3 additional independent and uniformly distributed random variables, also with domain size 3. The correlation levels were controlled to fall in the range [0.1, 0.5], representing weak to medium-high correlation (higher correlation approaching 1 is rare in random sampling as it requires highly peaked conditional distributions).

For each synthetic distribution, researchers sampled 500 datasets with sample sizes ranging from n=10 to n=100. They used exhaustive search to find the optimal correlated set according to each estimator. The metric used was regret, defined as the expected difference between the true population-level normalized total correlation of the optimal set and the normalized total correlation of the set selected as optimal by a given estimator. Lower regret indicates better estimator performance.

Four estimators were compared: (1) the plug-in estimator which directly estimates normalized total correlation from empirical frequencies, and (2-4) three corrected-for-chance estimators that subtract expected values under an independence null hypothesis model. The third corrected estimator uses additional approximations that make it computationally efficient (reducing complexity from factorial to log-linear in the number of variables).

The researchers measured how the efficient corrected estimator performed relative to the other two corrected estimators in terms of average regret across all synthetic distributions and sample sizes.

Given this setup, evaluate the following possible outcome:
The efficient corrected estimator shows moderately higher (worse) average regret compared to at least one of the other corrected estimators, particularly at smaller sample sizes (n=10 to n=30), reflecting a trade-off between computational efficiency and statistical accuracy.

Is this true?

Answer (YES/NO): NO